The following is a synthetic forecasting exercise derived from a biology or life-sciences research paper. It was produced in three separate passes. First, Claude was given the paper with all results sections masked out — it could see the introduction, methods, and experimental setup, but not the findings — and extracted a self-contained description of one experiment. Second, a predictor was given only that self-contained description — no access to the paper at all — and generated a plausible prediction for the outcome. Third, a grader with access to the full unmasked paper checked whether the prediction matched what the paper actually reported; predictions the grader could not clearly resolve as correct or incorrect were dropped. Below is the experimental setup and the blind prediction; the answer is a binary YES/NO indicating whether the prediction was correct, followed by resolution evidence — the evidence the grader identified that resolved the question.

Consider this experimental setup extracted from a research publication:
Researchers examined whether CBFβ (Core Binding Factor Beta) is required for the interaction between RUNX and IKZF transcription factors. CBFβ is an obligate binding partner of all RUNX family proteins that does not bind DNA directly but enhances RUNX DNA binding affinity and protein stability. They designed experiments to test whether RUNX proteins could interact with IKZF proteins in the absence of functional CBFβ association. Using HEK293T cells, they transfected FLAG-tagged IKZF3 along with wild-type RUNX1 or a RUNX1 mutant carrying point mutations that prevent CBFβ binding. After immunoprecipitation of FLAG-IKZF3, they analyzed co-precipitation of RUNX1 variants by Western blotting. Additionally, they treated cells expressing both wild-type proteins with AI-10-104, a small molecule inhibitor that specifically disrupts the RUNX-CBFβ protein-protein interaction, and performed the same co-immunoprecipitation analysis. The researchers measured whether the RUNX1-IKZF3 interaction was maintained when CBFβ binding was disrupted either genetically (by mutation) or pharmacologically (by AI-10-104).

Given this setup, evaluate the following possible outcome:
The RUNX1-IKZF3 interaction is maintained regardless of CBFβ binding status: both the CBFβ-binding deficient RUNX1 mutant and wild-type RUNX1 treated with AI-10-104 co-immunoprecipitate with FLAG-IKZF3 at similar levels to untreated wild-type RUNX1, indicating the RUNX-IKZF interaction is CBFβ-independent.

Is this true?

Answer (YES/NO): NO